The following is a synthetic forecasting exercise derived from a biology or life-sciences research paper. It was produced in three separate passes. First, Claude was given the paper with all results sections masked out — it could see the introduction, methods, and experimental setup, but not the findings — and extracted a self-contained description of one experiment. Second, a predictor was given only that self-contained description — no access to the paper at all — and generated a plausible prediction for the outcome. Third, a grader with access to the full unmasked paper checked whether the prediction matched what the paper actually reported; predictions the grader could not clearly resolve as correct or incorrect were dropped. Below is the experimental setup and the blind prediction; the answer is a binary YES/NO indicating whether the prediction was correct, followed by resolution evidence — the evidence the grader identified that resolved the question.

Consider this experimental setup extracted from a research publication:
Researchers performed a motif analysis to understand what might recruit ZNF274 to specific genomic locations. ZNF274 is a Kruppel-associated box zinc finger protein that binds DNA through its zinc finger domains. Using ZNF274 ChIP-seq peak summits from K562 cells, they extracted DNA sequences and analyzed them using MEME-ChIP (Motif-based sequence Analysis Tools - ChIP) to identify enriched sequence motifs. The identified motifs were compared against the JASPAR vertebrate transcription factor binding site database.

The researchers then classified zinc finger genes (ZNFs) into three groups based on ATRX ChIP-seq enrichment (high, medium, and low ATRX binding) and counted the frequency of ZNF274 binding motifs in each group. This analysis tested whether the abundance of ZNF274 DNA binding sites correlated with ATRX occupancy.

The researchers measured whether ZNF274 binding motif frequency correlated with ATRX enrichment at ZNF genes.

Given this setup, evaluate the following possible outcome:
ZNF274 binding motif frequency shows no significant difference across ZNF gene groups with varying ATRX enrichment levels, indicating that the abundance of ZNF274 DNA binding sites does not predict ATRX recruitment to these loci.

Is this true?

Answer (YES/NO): NO